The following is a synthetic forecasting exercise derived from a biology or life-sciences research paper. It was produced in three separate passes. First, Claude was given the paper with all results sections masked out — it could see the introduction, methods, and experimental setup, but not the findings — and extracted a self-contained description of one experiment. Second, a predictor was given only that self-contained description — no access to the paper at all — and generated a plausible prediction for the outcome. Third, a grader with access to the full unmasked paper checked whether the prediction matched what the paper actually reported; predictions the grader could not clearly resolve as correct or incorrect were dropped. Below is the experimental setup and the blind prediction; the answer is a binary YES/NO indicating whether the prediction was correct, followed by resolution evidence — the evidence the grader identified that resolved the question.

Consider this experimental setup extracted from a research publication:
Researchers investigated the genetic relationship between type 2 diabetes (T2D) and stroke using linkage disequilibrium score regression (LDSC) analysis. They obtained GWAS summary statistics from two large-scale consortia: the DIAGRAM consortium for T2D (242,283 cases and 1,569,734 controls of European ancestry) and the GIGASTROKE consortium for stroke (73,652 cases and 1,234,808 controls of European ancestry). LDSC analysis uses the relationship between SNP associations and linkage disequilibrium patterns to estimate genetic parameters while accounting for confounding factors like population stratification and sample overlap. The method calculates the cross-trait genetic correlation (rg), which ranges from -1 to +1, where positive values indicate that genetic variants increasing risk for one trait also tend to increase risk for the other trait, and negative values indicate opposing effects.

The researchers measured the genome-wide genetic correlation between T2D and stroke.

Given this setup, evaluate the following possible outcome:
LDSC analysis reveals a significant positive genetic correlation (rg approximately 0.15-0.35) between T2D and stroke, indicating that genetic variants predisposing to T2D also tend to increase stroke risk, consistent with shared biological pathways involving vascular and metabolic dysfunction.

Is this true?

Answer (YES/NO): YES